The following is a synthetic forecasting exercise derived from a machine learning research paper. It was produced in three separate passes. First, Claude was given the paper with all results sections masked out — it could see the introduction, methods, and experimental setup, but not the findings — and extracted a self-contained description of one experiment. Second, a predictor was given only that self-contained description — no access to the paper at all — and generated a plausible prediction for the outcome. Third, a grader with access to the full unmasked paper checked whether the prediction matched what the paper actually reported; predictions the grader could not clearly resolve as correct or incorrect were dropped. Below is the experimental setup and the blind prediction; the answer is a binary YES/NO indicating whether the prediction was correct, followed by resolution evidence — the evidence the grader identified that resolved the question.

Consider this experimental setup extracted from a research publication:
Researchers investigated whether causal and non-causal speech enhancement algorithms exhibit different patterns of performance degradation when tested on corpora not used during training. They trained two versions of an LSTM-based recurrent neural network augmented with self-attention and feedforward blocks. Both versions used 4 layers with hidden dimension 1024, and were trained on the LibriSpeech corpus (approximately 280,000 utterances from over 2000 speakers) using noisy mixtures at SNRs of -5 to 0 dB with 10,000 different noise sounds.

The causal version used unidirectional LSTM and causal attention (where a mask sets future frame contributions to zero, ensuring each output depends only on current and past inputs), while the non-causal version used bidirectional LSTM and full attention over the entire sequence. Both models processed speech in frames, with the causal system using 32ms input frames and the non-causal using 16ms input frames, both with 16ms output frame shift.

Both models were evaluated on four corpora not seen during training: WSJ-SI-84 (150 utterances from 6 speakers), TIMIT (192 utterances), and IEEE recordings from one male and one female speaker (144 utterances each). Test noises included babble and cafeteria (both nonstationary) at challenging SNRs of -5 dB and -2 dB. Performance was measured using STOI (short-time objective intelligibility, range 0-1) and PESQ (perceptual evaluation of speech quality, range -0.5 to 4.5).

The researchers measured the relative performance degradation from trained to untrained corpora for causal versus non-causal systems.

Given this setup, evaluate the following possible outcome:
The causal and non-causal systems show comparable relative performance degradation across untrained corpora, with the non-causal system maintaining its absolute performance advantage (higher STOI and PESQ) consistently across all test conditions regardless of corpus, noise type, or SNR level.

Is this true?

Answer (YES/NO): NO